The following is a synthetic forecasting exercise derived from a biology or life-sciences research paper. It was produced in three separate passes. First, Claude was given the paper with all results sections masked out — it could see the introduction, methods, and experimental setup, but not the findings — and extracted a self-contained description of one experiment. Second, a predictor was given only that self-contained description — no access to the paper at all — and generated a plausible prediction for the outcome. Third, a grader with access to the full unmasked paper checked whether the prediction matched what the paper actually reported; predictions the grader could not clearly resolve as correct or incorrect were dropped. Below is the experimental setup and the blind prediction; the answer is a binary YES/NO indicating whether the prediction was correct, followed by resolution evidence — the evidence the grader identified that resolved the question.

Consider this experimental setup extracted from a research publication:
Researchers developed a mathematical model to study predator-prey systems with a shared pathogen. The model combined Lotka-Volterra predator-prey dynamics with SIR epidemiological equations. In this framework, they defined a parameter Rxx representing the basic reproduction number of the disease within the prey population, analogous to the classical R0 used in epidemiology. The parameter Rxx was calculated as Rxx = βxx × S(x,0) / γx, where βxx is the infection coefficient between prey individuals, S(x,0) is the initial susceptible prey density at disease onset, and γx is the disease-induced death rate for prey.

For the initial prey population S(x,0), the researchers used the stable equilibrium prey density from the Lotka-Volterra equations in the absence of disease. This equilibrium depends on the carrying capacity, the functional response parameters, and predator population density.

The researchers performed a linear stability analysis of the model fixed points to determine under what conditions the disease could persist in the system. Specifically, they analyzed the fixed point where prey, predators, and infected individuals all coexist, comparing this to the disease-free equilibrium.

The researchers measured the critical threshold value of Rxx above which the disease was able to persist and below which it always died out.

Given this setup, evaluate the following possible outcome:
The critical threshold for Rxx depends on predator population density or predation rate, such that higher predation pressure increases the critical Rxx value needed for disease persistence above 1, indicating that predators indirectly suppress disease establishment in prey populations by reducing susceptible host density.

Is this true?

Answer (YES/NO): NO